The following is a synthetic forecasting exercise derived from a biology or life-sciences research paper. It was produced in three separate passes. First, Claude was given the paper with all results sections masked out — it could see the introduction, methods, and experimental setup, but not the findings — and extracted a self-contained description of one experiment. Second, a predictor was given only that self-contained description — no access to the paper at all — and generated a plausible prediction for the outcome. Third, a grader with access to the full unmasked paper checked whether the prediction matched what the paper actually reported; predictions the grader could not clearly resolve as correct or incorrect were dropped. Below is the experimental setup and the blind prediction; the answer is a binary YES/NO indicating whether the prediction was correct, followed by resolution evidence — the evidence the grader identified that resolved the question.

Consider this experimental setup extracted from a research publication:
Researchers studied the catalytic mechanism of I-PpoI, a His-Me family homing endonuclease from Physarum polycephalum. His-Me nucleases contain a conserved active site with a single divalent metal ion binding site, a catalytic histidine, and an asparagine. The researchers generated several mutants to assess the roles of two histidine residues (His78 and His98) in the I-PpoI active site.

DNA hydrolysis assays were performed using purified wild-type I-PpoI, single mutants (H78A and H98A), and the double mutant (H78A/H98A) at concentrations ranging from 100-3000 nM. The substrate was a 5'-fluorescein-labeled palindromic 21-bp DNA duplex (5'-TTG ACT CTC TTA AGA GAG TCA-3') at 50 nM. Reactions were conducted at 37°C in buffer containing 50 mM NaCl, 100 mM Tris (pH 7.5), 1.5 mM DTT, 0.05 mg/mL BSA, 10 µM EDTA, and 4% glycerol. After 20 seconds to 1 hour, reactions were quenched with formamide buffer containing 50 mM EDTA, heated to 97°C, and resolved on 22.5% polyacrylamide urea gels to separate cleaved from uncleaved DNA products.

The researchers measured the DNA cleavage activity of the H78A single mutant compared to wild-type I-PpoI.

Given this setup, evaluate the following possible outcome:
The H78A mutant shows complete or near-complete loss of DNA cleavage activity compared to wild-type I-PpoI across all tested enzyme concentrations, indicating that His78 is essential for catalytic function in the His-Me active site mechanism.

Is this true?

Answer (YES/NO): NO